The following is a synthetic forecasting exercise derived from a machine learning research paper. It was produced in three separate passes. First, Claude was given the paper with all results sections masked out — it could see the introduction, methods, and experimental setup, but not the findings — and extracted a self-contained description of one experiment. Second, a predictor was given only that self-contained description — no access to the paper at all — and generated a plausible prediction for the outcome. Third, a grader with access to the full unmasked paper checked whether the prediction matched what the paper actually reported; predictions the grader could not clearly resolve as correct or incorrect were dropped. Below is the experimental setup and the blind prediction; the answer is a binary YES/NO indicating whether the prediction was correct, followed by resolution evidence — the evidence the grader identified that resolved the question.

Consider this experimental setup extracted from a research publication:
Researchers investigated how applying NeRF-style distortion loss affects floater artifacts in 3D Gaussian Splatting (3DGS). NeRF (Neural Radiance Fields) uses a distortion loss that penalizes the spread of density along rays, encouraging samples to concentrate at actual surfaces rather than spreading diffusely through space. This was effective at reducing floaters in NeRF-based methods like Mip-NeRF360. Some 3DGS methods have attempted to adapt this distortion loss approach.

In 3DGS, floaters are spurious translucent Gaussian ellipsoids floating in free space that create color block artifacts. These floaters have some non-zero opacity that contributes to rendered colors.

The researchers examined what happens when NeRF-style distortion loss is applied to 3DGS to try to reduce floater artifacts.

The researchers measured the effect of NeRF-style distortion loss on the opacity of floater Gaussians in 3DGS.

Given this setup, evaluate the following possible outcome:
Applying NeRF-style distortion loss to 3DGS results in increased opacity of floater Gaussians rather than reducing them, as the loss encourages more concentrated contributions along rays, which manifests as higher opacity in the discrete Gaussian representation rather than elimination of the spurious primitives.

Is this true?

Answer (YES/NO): YES